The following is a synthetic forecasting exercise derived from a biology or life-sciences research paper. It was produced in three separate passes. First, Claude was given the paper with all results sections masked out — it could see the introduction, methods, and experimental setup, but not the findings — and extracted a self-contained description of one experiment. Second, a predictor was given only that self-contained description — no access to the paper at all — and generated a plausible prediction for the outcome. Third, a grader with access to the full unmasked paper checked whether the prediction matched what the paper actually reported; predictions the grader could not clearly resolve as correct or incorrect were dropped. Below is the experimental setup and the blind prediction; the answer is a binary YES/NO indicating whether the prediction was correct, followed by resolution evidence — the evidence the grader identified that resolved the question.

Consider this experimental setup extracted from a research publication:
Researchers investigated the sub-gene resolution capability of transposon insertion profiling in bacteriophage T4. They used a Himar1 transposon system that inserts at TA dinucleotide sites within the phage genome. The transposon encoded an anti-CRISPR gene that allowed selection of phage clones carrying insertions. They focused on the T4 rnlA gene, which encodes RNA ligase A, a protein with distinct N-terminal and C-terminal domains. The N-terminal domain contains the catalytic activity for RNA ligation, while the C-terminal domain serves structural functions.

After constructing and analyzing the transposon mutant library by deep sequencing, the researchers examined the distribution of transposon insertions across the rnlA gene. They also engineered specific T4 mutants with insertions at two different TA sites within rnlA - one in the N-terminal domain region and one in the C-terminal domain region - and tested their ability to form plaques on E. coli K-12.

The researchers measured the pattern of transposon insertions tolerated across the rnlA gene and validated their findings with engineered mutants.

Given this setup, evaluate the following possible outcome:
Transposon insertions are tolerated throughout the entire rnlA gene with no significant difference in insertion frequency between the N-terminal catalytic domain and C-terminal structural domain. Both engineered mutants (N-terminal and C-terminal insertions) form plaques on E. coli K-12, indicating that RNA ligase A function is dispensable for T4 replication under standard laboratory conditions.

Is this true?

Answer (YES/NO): NO